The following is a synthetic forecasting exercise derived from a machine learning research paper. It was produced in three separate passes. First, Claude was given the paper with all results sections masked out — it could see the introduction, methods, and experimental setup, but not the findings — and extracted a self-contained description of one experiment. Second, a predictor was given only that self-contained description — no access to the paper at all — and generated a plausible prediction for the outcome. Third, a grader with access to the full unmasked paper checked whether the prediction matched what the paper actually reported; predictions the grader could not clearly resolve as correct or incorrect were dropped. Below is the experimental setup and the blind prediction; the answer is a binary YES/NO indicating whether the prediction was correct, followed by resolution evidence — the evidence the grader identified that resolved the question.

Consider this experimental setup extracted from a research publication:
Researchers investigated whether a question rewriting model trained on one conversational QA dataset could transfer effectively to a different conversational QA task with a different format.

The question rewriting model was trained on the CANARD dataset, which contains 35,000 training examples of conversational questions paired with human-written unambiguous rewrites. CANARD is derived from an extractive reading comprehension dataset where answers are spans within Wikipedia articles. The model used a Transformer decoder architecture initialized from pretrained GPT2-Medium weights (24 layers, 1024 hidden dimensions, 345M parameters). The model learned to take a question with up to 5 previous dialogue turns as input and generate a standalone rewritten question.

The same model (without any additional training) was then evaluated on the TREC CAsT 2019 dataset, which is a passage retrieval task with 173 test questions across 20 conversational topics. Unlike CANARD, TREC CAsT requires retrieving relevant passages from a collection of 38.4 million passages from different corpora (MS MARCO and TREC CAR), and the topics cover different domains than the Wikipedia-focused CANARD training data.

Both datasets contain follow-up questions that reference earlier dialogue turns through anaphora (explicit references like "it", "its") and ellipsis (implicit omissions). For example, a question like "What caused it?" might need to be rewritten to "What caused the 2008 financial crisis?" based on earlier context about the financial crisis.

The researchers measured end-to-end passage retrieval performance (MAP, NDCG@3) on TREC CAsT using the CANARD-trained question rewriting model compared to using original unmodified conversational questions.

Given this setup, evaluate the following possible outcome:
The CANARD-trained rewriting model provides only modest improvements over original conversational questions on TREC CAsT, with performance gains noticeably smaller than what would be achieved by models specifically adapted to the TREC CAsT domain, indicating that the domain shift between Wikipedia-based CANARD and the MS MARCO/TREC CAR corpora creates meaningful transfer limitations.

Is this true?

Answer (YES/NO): NO